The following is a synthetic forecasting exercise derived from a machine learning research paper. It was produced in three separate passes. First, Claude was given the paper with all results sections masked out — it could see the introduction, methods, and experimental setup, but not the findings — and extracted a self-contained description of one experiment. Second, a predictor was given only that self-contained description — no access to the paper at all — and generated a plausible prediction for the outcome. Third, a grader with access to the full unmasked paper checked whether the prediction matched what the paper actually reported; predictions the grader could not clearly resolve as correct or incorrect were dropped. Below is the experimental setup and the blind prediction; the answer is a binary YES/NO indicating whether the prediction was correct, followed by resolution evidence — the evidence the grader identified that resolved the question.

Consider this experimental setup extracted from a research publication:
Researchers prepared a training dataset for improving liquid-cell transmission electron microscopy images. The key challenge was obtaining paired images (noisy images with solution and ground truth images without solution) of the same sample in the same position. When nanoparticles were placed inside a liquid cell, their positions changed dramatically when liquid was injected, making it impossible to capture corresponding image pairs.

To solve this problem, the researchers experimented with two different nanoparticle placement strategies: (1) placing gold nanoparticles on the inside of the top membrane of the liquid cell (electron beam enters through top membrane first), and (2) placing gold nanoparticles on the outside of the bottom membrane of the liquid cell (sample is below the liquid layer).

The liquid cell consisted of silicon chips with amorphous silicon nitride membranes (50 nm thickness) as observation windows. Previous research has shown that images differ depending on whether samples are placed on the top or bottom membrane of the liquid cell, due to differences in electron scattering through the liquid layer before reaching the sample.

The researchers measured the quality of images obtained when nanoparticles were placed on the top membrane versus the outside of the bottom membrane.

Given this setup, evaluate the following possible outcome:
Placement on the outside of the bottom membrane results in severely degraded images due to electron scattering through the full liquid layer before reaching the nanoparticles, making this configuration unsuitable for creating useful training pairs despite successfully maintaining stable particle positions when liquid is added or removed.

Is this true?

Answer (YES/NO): NO